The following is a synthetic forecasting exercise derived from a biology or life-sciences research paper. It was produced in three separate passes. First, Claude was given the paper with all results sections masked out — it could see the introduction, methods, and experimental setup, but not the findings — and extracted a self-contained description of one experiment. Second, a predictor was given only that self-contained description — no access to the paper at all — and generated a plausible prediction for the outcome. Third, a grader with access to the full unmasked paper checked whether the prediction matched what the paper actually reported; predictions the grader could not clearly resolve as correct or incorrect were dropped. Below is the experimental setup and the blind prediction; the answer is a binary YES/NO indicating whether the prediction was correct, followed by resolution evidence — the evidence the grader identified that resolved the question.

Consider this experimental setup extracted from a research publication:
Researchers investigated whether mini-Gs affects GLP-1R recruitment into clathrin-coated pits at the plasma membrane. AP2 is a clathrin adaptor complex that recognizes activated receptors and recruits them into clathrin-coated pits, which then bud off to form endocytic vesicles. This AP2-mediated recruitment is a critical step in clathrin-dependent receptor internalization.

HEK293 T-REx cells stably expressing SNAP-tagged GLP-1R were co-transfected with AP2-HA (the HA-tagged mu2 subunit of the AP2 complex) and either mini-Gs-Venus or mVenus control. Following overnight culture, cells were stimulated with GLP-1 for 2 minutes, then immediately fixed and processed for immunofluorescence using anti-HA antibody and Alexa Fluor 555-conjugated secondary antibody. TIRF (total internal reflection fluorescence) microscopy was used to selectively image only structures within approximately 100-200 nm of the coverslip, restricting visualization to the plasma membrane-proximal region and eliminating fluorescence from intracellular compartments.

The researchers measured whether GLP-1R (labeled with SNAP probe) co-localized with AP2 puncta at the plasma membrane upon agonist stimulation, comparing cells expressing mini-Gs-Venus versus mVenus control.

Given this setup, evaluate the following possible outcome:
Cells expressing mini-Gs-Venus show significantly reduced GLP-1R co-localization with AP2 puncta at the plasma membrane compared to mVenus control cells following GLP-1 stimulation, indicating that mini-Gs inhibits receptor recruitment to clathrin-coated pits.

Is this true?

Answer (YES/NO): NO